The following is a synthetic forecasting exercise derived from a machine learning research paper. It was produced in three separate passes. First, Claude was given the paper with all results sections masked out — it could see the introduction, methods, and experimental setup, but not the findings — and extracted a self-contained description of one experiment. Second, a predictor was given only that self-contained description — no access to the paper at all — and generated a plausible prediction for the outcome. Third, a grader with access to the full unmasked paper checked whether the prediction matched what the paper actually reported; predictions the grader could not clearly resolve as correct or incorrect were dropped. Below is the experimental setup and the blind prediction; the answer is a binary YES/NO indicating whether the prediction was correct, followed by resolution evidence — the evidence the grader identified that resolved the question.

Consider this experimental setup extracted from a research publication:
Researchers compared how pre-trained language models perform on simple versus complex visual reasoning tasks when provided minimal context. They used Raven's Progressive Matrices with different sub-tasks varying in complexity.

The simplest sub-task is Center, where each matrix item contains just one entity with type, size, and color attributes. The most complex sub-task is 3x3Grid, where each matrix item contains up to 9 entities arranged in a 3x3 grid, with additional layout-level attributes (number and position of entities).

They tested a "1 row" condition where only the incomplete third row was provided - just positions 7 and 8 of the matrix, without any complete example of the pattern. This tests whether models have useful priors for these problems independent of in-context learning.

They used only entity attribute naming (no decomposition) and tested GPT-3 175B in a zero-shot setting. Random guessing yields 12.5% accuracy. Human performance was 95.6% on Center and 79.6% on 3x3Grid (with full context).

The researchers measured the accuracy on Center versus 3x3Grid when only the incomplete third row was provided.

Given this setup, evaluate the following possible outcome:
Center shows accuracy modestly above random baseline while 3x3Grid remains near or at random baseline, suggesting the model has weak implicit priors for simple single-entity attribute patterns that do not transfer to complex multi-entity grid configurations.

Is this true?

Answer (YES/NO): NO